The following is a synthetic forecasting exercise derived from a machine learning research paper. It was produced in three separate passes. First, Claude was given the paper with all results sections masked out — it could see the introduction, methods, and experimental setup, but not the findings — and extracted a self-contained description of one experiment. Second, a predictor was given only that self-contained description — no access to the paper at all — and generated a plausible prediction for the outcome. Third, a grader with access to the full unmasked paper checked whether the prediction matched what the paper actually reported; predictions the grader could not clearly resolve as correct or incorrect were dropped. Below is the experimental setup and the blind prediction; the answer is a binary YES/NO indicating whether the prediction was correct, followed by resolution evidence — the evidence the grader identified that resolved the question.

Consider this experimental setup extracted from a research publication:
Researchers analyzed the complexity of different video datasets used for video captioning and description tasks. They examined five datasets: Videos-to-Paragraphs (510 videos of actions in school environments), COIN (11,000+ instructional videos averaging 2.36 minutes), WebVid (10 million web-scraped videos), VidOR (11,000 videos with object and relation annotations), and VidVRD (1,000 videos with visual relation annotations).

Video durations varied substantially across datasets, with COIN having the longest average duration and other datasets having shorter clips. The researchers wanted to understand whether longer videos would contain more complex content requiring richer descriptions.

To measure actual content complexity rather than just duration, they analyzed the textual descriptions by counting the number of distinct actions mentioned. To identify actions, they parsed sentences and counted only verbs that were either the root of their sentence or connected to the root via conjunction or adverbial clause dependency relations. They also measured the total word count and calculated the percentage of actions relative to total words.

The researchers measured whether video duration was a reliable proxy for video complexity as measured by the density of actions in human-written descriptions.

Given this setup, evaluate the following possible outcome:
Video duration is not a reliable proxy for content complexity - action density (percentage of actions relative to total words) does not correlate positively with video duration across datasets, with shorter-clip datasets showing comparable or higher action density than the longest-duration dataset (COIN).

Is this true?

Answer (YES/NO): YES